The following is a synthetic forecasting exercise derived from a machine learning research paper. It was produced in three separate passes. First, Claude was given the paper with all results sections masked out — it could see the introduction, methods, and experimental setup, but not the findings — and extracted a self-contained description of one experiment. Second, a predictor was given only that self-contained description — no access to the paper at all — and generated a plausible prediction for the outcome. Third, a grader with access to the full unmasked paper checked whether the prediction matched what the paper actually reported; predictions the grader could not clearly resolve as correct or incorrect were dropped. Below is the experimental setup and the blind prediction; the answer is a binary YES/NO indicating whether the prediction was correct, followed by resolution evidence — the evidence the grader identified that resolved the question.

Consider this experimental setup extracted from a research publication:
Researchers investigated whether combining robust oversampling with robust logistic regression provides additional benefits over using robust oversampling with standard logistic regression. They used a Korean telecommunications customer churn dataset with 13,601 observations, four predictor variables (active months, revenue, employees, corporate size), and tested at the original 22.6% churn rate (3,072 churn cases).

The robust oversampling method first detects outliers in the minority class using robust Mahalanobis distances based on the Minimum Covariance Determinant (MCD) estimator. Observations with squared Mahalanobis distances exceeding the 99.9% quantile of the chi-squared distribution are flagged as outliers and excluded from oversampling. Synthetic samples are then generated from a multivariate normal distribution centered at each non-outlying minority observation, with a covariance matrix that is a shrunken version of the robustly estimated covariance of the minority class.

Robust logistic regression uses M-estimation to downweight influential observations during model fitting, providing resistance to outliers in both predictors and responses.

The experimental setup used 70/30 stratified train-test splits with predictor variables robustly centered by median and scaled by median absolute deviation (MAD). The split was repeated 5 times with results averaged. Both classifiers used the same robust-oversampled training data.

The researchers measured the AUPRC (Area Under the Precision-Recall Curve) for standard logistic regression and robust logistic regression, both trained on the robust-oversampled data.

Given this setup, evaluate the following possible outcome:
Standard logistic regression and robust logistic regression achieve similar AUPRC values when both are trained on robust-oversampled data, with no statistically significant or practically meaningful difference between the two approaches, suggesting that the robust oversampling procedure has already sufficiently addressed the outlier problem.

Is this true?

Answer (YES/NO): NO